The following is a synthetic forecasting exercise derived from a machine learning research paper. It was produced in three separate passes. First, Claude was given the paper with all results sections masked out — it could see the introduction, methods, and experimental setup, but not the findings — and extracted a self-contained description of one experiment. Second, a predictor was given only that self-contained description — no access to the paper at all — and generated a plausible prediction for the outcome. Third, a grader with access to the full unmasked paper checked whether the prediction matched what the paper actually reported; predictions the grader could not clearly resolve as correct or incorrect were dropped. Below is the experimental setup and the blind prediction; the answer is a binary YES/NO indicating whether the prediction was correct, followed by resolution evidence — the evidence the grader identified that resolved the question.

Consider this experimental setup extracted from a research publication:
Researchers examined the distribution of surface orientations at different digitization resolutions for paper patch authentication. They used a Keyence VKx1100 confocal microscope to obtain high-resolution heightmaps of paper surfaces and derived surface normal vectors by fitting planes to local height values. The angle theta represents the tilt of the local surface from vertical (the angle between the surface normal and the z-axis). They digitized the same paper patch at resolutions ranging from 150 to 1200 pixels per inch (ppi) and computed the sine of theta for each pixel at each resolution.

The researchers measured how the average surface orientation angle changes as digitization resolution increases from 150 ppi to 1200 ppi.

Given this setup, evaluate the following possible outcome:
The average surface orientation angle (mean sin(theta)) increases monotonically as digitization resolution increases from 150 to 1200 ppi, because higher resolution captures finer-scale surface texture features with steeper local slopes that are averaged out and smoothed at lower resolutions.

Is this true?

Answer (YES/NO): YES